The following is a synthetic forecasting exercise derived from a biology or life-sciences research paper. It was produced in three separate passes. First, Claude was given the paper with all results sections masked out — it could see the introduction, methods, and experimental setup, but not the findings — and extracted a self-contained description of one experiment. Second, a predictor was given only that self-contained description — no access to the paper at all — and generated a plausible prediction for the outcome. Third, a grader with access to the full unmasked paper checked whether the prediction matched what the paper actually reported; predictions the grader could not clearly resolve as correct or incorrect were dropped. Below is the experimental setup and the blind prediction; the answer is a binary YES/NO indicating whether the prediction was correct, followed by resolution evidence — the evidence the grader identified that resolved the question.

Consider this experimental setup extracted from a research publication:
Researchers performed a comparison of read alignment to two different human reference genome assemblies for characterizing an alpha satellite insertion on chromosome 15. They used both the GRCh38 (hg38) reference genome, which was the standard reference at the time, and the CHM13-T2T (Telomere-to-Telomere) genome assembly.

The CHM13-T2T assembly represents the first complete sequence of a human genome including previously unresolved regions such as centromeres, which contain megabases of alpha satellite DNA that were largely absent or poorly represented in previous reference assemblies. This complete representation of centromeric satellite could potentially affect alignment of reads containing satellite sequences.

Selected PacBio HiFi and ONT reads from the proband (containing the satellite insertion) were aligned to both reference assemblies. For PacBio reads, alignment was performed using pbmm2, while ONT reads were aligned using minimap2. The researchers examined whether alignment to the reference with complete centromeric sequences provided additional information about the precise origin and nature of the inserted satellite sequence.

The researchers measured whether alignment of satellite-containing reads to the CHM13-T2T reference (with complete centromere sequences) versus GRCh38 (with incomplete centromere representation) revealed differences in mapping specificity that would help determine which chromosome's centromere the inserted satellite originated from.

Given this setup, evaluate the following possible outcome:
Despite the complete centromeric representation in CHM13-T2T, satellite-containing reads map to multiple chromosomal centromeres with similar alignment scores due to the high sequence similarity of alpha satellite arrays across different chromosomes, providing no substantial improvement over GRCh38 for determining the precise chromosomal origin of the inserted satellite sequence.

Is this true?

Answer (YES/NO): NO